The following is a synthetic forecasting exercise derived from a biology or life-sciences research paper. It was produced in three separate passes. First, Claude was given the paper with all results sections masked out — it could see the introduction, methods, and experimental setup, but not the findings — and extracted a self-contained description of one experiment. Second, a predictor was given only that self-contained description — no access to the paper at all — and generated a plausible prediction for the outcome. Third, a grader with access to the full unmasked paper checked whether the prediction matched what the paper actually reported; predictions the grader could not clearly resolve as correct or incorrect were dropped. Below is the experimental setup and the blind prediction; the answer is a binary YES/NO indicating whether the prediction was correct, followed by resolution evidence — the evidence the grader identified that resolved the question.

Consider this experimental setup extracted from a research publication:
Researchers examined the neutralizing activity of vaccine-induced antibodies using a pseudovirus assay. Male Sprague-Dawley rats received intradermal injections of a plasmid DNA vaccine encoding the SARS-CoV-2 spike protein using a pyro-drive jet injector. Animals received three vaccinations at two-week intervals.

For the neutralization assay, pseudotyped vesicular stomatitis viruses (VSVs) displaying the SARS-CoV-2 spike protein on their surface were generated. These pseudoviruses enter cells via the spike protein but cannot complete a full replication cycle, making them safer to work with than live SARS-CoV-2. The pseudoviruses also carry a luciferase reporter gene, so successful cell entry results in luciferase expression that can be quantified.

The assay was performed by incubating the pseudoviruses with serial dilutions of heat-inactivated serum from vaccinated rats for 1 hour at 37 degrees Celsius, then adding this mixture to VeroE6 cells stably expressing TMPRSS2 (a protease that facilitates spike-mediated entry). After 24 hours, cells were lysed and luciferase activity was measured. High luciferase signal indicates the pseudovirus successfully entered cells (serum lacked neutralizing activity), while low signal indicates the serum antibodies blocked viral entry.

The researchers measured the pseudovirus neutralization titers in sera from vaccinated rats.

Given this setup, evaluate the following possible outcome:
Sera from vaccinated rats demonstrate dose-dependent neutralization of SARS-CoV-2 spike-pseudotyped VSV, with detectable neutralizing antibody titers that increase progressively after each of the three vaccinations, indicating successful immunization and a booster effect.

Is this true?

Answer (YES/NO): YES